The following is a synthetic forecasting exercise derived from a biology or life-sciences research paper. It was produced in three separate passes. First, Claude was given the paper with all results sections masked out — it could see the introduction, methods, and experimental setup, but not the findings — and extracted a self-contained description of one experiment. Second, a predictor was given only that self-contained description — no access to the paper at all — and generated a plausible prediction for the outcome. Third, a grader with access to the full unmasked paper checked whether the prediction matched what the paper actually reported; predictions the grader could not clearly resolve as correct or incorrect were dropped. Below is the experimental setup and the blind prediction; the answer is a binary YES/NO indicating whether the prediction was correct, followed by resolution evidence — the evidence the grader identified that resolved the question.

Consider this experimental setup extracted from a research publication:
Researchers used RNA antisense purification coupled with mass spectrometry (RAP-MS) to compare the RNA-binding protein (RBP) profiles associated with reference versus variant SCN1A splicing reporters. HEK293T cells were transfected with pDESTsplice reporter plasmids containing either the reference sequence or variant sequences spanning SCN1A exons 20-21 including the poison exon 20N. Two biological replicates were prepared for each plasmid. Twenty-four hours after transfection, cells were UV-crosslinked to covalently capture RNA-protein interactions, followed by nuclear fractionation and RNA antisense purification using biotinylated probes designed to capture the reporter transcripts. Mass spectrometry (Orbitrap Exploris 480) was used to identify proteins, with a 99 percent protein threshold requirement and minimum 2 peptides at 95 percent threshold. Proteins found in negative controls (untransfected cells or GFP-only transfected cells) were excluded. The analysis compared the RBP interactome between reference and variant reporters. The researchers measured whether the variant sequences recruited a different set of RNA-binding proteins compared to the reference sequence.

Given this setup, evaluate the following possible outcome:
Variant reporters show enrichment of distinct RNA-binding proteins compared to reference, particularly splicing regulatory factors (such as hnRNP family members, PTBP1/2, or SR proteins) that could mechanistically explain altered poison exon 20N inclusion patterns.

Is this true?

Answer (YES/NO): YES